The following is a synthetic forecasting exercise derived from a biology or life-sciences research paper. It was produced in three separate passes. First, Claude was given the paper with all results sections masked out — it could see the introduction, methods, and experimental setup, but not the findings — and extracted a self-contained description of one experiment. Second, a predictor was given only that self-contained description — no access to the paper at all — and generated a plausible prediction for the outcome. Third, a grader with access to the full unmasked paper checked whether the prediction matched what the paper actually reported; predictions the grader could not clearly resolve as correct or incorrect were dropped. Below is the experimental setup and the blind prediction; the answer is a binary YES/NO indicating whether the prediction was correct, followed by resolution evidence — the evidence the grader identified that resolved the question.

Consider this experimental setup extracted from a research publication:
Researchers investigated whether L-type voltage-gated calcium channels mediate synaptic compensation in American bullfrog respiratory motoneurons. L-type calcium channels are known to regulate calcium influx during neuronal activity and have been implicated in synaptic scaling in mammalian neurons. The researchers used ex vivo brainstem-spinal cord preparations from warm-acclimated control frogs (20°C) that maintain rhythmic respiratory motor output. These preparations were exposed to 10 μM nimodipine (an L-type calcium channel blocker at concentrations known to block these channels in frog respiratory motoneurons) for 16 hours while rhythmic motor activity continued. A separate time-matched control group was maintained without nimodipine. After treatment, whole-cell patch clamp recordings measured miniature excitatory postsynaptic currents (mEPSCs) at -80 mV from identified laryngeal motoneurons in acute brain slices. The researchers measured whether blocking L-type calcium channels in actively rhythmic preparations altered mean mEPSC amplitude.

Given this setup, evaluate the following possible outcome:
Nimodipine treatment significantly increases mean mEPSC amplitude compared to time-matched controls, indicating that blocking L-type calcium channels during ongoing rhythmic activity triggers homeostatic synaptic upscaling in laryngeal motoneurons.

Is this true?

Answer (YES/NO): NO